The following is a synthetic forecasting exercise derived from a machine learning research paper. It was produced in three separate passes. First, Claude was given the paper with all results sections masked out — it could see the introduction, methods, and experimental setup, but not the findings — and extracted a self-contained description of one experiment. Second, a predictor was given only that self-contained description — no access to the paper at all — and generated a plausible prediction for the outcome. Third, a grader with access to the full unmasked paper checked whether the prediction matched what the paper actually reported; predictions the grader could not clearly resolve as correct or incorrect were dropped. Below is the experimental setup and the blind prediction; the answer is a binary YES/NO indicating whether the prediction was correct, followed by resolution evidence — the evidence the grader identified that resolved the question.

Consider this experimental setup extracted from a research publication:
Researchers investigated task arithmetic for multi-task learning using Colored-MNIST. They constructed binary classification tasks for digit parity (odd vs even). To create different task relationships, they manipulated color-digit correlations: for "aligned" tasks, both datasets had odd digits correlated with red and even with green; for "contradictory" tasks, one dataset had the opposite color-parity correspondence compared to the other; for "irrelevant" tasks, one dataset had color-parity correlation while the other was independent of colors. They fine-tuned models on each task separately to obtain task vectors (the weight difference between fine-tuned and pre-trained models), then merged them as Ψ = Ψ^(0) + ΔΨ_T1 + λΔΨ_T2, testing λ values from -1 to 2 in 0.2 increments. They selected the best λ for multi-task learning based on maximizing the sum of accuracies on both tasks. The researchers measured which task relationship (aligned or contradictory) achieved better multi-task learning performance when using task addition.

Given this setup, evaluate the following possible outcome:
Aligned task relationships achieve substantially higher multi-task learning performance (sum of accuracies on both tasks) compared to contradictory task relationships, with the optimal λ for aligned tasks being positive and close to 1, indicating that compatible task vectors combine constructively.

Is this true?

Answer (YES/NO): NO